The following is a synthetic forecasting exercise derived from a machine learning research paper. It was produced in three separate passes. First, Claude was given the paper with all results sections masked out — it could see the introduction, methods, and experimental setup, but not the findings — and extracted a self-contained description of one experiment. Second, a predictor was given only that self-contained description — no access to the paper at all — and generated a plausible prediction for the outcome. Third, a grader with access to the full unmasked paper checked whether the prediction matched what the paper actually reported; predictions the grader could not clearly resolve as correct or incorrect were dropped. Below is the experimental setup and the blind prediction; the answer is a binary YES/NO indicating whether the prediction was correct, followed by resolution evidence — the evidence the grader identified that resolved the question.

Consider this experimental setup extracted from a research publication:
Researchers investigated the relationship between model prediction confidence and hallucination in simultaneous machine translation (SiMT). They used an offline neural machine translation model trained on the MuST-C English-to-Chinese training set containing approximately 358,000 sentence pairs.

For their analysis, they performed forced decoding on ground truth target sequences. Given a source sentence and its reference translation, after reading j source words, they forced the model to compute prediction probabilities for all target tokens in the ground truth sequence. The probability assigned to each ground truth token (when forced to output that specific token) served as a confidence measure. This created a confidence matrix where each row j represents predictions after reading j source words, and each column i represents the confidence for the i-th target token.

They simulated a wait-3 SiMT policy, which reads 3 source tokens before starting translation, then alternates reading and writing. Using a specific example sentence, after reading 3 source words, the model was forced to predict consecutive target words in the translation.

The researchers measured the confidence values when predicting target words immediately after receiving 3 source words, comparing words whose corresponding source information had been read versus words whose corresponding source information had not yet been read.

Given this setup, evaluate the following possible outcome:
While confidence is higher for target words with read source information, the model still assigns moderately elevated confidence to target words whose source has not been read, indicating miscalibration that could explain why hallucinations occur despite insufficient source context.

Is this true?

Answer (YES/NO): NO